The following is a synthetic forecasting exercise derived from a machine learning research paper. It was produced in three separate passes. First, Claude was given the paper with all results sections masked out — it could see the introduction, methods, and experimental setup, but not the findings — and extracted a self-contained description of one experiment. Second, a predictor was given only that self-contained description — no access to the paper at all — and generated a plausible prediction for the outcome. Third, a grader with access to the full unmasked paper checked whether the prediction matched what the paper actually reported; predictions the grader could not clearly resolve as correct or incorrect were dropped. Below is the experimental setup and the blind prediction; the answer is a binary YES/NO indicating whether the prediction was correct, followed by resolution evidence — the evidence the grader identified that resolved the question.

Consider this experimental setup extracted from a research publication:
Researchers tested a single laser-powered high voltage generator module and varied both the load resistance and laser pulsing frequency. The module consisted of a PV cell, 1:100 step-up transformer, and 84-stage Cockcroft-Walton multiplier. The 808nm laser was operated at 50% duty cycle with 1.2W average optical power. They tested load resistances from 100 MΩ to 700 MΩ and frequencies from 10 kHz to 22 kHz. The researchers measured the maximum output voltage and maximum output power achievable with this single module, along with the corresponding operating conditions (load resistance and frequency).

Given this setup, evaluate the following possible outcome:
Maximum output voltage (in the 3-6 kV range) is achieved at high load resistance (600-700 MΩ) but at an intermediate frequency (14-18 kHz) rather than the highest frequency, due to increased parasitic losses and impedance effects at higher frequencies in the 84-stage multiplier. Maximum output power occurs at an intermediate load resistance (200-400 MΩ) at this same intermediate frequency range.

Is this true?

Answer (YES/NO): NO